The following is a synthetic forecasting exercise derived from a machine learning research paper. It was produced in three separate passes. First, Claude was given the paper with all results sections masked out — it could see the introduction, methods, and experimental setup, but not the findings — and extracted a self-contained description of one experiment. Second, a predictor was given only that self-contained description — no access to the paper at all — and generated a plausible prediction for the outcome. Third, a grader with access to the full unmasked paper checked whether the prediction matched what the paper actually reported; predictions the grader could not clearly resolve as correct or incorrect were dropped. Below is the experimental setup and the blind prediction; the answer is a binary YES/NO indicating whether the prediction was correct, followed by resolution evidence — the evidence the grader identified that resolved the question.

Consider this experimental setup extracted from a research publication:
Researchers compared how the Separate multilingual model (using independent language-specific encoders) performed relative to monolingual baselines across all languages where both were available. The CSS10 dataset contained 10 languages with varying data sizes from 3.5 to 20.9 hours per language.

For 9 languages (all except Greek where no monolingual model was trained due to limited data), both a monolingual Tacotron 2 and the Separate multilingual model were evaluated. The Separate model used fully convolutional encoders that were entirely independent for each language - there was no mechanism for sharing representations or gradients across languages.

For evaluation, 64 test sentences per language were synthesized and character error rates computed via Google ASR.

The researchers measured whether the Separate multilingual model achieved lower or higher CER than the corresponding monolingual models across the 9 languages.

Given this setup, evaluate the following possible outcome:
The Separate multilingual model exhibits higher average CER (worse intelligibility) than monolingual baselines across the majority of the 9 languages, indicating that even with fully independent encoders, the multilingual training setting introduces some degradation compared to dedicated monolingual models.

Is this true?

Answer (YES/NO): YES